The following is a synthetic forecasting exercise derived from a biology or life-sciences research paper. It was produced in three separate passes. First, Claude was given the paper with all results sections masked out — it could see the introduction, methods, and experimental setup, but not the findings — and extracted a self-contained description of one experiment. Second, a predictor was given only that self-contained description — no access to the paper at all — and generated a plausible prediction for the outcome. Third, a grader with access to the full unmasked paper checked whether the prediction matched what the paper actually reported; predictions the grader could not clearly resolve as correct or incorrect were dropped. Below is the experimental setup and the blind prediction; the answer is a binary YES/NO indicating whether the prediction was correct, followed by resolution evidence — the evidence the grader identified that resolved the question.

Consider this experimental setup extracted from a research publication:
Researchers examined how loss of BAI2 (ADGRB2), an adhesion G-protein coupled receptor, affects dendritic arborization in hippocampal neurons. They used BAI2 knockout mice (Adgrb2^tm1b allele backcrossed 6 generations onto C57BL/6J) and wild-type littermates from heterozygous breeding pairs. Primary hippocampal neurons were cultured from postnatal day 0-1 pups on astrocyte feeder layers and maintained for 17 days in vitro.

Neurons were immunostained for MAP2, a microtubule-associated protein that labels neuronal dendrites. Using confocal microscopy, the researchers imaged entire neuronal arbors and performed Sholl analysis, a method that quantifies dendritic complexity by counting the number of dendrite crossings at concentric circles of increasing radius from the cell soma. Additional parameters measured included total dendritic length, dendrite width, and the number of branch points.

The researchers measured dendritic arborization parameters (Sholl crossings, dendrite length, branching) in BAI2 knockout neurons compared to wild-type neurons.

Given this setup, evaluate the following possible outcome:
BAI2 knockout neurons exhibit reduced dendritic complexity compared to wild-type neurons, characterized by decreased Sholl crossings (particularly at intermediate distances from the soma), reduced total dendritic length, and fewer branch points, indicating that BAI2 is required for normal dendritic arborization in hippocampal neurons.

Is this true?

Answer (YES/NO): NO